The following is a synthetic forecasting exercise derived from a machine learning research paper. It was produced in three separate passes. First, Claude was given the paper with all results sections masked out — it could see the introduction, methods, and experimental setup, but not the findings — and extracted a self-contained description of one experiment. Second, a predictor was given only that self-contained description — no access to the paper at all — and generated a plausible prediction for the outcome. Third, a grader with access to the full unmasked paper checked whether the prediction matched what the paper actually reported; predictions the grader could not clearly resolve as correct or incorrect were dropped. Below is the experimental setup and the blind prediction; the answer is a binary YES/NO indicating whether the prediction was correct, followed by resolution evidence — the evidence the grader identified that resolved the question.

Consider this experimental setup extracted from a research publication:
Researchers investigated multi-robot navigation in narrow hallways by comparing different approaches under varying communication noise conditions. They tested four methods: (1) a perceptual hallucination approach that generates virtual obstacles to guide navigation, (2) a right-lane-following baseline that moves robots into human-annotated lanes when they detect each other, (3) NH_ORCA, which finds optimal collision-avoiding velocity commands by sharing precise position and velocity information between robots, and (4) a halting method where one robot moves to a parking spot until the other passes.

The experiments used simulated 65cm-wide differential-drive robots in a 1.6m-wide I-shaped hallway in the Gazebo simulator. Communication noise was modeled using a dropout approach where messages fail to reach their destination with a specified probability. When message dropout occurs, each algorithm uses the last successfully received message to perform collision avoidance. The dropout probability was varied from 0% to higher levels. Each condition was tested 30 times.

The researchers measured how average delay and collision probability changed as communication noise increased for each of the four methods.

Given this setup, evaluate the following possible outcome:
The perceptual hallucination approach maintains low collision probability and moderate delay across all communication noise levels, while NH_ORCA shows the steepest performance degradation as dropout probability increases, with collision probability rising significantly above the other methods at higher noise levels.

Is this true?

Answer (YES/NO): YES